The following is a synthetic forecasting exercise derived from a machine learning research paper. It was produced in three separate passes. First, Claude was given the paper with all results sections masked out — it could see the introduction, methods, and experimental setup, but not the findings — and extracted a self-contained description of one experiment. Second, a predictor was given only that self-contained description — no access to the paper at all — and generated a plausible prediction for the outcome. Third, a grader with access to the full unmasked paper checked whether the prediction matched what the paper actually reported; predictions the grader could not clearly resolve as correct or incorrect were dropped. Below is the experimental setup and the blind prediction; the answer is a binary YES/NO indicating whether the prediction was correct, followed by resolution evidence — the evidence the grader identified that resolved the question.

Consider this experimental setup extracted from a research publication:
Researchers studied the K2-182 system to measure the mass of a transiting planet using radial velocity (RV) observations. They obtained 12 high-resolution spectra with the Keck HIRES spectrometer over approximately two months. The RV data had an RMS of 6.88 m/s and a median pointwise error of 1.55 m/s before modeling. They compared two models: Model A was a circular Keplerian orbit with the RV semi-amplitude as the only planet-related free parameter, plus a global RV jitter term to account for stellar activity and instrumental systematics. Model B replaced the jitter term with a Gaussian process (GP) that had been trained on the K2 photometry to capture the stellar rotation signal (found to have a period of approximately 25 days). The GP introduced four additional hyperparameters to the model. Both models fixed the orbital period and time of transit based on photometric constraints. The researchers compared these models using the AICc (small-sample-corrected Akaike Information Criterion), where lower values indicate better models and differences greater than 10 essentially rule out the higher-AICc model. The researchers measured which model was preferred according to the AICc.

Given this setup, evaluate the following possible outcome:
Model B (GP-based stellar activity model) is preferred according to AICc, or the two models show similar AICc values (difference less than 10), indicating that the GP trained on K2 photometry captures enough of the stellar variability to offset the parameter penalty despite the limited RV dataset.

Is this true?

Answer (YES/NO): NO